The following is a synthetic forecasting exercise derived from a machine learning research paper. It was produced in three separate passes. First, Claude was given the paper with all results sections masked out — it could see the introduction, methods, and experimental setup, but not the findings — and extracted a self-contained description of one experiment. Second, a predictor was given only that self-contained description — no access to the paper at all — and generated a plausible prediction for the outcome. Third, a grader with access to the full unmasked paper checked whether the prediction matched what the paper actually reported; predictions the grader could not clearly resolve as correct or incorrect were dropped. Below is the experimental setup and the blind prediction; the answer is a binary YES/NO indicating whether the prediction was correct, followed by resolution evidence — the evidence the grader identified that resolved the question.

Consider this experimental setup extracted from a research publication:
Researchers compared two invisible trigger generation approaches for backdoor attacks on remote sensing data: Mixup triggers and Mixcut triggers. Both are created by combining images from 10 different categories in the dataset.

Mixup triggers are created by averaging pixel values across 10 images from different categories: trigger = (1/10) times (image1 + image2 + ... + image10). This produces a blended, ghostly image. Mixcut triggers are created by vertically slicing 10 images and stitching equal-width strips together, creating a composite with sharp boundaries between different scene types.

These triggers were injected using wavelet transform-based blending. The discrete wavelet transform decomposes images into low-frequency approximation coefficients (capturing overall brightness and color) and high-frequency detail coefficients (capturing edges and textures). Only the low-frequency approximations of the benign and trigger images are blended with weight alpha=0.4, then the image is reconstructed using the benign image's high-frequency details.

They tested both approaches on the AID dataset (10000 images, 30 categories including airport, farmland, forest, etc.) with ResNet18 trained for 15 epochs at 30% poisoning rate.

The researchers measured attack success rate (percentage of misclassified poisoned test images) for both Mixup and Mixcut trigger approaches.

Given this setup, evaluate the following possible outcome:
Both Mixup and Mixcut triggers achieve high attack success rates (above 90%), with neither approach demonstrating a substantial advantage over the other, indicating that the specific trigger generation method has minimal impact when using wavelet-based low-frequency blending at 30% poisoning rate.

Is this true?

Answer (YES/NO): YES